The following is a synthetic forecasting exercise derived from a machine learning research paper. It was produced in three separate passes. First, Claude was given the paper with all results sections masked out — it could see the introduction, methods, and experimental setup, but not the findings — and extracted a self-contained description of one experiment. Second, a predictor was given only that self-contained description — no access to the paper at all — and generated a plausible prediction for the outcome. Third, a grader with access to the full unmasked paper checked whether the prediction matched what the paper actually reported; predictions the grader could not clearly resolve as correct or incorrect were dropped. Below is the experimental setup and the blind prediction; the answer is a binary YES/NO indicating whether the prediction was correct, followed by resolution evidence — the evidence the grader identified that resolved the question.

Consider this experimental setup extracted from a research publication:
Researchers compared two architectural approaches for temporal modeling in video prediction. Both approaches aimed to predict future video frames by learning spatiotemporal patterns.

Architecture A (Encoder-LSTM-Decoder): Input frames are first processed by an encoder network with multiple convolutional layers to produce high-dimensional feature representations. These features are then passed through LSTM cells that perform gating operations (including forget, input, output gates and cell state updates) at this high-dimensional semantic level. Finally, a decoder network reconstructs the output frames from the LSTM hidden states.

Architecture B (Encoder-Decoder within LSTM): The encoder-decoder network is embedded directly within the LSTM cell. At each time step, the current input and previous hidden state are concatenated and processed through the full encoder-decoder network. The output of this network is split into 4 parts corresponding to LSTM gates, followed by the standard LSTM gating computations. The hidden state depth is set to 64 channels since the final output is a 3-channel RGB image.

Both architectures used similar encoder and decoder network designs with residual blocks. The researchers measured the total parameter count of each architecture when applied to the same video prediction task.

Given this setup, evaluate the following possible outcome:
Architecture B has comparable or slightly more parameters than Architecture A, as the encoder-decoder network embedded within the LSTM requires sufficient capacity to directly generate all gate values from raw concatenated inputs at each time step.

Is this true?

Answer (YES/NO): NO